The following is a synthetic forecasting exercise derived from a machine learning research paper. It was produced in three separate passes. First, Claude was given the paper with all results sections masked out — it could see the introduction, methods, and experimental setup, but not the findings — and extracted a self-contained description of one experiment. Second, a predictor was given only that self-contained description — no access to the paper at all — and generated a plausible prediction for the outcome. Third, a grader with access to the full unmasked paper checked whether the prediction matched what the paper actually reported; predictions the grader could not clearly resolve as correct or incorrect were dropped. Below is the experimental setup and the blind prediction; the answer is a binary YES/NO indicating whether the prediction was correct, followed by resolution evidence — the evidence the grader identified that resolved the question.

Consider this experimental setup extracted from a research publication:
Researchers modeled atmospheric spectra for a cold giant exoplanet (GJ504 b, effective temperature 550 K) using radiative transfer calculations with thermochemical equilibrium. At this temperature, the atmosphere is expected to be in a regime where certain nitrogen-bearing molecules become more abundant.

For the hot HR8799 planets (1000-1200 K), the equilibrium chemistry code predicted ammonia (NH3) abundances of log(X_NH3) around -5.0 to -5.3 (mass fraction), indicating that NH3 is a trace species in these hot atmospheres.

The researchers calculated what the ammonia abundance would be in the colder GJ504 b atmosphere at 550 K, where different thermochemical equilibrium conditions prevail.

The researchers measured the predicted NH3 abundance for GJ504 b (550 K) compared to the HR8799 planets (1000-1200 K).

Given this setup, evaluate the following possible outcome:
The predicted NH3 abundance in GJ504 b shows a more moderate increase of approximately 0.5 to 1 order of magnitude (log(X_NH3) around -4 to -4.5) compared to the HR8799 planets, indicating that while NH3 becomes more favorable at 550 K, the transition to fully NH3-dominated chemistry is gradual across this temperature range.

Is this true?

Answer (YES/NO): NO